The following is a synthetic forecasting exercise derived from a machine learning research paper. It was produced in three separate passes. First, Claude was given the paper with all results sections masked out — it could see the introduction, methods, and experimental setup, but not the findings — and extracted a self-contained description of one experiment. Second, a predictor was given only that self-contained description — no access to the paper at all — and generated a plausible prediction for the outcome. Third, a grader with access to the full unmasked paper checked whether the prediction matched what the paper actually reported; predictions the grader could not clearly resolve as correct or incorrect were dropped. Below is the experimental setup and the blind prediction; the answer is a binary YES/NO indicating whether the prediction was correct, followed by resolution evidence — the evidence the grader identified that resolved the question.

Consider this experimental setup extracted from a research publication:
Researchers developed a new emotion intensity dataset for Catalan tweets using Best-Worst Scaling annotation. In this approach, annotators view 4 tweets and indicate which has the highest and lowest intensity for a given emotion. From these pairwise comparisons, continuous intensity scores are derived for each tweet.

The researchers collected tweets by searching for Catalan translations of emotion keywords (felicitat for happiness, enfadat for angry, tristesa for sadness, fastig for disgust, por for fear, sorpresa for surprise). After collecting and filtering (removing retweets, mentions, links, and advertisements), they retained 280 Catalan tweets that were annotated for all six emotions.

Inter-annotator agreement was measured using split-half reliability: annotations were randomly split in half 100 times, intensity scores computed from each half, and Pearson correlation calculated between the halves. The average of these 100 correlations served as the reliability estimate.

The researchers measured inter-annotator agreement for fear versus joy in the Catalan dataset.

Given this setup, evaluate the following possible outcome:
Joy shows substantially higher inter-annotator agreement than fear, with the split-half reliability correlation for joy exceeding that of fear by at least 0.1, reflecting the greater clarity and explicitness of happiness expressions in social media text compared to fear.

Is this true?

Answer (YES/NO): NO